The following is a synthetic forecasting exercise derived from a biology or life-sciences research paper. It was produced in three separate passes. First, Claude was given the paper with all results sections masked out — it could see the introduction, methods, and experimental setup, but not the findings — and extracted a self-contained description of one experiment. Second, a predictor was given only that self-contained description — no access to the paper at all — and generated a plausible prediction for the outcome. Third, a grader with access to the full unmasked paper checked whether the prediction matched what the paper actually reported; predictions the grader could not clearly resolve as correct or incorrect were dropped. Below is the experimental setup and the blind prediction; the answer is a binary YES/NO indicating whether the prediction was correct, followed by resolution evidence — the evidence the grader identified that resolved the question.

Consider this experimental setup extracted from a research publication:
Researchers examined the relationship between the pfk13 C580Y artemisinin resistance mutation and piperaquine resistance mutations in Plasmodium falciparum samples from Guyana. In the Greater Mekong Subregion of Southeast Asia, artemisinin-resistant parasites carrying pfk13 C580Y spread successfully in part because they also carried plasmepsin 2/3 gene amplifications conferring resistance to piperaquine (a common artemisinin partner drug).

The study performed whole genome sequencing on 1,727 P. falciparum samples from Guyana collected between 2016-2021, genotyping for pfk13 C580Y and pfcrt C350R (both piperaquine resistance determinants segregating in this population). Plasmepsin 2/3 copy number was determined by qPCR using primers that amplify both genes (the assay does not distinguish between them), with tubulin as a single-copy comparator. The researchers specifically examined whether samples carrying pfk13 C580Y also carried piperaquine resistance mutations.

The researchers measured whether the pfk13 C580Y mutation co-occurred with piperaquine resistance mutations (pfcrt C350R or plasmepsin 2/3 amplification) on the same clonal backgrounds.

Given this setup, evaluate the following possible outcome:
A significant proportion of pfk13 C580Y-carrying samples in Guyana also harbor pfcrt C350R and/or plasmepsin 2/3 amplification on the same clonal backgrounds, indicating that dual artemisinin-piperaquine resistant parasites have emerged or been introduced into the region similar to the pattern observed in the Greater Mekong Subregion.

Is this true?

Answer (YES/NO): NO